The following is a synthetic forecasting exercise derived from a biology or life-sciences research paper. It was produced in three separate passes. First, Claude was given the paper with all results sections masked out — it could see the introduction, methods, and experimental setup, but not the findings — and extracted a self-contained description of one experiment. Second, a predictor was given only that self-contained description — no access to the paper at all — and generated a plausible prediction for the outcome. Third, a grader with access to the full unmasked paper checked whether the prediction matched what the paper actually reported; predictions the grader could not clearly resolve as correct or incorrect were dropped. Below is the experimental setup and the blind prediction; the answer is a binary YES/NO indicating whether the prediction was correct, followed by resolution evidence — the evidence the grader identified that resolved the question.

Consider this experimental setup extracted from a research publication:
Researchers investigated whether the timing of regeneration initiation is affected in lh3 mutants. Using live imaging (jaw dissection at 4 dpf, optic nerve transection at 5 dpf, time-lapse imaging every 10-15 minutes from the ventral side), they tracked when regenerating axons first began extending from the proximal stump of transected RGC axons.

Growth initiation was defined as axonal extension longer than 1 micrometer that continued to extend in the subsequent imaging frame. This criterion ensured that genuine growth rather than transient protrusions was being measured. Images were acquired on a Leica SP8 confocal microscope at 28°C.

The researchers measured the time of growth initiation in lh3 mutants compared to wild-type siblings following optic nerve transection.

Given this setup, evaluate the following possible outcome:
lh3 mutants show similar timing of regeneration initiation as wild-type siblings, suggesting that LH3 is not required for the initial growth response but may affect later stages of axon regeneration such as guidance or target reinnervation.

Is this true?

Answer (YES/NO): YES